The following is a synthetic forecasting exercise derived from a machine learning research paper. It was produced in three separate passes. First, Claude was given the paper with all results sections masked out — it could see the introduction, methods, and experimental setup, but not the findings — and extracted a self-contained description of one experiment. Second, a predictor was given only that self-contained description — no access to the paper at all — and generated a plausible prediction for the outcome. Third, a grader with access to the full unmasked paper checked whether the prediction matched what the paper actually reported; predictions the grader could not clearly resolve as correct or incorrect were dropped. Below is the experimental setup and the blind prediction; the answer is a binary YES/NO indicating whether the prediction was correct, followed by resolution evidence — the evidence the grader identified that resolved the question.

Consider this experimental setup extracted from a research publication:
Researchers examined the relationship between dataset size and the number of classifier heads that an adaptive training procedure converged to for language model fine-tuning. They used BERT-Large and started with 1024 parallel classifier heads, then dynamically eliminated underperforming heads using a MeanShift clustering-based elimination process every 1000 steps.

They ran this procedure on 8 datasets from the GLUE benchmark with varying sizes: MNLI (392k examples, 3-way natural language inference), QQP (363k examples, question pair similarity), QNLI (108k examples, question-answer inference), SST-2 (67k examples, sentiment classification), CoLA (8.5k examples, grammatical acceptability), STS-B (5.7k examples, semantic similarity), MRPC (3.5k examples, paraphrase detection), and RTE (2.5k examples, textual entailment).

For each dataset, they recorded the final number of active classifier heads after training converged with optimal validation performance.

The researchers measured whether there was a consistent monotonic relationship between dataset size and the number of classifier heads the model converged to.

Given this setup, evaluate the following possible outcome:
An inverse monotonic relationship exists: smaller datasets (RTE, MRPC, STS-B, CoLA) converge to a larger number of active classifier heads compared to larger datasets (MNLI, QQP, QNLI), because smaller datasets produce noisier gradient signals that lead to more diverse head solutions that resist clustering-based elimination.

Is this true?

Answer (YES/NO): NO